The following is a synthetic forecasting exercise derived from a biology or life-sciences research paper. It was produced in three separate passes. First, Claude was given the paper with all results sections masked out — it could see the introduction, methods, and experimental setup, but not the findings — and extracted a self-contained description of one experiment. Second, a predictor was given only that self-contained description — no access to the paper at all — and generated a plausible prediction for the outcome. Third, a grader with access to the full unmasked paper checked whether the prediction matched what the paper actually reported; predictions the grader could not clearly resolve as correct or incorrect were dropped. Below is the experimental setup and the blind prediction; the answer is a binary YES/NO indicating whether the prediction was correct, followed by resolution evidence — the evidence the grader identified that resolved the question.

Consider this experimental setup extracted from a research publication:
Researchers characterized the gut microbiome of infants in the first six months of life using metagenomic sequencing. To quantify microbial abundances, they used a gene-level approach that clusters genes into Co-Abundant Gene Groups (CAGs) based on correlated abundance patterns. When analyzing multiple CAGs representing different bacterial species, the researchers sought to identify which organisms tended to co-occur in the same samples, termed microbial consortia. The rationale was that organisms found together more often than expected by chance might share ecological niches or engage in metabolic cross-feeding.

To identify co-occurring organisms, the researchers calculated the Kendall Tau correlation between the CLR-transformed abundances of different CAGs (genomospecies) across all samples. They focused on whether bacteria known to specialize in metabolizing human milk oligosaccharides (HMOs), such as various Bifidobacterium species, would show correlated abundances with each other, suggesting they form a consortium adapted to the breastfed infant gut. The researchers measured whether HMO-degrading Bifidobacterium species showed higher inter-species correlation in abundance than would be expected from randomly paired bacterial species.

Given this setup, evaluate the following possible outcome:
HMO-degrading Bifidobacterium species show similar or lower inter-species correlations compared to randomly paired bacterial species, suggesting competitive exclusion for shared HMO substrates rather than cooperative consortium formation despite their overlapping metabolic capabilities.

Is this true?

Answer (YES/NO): NO